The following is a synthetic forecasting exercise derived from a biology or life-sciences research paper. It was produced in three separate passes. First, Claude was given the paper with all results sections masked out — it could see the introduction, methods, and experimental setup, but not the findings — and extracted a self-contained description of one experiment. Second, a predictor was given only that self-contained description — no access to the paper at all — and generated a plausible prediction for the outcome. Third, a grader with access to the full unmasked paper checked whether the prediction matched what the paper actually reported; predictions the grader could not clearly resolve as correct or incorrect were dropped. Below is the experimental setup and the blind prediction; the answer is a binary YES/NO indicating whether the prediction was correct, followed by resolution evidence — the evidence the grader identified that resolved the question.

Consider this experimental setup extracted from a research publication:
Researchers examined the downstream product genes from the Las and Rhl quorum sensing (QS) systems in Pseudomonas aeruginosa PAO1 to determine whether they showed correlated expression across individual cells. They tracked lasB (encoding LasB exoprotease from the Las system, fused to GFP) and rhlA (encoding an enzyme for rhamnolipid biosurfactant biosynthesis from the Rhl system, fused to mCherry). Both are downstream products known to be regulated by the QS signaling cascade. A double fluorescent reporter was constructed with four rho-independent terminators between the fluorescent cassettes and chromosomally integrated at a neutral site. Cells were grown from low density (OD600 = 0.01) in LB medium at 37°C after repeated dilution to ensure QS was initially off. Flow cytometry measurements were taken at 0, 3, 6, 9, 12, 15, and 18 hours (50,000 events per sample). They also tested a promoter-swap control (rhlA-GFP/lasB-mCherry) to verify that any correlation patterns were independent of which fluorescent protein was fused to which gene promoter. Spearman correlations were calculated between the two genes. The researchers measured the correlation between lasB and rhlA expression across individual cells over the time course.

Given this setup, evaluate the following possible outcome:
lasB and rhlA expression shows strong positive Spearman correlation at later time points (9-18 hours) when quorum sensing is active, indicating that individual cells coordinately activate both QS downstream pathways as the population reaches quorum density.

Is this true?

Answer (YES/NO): YES